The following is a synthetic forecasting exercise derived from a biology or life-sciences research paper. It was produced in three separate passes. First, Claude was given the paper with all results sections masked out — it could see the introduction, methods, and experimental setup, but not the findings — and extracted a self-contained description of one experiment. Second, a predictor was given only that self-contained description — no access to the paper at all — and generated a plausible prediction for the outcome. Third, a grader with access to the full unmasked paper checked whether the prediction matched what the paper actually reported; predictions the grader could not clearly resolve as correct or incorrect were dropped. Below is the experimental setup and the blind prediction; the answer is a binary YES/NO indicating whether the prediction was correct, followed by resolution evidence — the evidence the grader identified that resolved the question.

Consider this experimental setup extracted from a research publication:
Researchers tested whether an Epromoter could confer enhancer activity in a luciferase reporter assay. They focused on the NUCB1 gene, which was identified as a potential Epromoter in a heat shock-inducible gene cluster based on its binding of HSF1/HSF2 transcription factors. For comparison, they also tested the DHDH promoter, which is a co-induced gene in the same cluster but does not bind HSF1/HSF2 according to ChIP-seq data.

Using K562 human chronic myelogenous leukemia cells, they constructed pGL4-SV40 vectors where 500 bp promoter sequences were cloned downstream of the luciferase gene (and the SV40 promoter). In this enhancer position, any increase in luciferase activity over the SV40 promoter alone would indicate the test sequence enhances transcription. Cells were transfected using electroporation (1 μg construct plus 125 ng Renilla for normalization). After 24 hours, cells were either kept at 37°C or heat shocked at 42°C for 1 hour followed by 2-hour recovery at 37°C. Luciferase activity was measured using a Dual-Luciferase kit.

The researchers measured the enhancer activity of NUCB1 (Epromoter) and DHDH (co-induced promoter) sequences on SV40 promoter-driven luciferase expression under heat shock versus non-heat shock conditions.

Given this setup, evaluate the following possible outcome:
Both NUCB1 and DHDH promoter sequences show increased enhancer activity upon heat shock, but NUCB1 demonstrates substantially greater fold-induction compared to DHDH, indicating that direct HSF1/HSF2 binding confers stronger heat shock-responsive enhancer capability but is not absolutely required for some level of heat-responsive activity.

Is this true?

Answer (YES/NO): NO